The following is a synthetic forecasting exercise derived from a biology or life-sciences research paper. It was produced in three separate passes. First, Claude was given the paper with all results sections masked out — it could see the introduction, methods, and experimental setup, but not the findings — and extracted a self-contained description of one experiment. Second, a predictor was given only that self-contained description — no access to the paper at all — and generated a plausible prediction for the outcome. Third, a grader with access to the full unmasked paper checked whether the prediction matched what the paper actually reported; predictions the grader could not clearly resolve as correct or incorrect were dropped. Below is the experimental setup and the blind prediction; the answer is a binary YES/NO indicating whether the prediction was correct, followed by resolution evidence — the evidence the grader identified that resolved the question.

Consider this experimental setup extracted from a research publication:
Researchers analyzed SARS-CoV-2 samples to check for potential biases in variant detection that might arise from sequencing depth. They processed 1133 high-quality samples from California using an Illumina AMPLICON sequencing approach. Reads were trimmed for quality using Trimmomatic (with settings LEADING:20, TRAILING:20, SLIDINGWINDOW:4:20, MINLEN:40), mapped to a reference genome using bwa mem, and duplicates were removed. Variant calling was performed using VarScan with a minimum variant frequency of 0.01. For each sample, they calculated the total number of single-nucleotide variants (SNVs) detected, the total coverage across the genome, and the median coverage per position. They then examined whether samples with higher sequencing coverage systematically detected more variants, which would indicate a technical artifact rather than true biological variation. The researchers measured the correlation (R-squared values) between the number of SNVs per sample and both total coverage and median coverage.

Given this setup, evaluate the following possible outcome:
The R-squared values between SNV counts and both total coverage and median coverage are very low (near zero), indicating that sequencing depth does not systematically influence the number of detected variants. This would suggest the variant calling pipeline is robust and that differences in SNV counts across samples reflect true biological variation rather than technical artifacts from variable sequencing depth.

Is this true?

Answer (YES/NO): YES